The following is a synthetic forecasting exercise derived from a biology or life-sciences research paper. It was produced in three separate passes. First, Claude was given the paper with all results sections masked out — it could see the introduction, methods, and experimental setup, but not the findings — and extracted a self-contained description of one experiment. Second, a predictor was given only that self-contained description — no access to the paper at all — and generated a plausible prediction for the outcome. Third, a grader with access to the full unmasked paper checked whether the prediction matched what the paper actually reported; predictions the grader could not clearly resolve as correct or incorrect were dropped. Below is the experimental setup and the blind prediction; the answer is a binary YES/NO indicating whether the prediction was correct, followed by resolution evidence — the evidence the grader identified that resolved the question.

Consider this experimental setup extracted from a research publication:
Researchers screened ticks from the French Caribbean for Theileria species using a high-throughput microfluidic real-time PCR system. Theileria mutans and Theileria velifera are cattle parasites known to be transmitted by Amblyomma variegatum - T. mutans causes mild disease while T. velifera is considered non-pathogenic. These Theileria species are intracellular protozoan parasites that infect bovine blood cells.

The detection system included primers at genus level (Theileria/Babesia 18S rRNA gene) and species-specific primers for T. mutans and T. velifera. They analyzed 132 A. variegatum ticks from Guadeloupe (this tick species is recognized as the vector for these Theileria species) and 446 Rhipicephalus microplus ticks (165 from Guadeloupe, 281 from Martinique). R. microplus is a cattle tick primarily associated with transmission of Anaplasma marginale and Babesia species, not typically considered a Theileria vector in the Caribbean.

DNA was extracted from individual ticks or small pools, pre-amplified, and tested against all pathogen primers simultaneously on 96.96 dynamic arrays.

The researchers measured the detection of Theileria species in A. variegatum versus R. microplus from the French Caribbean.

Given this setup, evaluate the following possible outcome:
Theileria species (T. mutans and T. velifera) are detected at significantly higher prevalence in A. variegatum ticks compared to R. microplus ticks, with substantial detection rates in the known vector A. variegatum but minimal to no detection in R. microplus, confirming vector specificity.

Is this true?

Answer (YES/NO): NO